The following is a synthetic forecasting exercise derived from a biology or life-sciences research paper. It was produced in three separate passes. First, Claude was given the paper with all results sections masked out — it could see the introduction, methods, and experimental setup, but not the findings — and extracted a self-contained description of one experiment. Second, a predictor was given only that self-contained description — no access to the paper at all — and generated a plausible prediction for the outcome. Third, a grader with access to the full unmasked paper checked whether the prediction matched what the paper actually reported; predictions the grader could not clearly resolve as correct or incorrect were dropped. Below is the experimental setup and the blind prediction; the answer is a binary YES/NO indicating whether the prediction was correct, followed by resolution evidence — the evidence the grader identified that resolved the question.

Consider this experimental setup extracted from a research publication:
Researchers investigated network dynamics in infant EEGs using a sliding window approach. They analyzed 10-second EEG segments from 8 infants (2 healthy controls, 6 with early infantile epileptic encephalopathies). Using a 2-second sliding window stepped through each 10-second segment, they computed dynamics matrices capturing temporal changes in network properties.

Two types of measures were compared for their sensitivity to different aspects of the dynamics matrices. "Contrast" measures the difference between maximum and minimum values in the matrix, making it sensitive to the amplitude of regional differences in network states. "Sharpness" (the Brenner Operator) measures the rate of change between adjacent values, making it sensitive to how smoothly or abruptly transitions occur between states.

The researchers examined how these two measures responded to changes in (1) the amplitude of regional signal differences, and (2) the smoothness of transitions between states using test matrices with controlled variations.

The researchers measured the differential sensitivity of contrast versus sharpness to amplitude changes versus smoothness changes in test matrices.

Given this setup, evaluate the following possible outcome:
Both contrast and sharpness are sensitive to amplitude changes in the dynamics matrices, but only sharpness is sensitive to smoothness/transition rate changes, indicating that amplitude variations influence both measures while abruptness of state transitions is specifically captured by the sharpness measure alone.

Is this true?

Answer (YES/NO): YES